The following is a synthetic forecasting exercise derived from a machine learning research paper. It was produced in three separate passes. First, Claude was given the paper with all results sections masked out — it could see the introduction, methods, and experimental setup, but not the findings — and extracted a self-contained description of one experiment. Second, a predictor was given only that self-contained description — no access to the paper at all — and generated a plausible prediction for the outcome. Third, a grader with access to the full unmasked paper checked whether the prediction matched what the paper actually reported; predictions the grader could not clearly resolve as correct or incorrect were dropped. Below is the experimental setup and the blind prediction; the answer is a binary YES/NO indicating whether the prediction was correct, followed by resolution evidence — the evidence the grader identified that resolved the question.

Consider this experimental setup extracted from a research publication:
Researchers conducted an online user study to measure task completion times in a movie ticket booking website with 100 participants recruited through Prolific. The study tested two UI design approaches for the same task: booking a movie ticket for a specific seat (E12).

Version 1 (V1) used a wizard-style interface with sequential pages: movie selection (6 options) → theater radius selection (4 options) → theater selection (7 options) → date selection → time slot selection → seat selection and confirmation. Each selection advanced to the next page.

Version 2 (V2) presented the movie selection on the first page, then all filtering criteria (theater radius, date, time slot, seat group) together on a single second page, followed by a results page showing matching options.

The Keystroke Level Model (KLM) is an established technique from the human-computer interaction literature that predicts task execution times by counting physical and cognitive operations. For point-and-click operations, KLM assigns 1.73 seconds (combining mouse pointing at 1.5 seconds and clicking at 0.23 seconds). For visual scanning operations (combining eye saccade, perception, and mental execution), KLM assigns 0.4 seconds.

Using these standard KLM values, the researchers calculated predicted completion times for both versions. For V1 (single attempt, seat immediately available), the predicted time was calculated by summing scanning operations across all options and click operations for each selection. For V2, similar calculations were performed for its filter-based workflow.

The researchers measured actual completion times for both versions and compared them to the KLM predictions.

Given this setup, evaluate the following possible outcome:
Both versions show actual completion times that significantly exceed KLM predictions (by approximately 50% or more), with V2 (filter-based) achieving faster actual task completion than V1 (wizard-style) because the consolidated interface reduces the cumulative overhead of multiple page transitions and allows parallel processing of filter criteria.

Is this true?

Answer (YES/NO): NO